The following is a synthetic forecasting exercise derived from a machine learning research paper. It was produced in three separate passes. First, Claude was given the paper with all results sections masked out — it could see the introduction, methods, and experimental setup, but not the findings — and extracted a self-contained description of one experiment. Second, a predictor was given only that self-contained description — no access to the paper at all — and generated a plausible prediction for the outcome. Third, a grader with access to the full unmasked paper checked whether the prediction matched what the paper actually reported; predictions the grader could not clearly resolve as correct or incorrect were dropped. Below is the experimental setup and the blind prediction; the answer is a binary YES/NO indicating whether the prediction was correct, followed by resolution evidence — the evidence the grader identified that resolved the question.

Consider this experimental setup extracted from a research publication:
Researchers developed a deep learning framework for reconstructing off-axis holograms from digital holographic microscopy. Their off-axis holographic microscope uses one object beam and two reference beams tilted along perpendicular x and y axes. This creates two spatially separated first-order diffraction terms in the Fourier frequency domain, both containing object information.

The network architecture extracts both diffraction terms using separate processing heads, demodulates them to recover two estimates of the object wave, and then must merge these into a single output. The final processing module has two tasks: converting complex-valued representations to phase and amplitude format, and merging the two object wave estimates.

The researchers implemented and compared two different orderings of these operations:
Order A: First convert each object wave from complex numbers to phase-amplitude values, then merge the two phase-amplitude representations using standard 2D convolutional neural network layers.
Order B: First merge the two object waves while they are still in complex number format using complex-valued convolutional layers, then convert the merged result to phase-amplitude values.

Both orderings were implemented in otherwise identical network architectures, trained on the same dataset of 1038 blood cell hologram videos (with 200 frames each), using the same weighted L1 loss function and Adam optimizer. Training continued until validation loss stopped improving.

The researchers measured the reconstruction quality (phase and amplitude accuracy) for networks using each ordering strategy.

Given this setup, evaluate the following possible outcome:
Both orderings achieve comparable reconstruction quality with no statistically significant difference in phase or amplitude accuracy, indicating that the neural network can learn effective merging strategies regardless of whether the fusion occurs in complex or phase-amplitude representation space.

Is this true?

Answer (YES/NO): YES